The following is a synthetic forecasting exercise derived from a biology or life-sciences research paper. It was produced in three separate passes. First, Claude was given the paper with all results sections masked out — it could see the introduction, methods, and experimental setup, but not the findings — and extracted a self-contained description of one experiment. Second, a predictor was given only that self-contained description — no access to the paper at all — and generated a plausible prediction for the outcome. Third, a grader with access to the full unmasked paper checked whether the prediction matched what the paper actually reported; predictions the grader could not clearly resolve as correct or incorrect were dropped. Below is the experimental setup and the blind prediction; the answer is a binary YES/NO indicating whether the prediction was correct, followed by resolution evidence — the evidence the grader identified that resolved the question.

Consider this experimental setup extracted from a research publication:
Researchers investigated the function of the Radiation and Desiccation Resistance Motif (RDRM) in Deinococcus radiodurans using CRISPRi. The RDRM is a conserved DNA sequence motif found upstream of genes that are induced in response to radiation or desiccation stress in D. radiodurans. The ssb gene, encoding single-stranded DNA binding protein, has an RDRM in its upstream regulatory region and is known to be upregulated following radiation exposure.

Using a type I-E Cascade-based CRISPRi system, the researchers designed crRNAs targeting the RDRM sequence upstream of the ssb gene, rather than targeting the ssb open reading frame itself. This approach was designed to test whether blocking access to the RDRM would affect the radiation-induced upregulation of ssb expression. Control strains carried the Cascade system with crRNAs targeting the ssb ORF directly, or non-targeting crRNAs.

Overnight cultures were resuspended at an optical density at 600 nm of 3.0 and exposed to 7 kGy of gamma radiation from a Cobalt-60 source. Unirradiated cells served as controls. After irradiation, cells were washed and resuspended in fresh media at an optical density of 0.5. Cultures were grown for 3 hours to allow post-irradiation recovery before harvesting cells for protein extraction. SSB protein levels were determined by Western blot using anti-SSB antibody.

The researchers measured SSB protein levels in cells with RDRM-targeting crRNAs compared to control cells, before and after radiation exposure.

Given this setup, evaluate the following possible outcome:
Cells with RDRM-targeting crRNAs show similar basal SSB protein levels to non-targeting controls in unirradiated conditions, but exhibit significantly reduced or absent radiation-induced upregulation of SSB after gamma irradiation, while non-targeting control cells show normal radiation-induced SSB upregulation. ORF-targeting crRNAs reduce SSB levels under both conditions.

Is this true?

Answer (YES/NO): YES